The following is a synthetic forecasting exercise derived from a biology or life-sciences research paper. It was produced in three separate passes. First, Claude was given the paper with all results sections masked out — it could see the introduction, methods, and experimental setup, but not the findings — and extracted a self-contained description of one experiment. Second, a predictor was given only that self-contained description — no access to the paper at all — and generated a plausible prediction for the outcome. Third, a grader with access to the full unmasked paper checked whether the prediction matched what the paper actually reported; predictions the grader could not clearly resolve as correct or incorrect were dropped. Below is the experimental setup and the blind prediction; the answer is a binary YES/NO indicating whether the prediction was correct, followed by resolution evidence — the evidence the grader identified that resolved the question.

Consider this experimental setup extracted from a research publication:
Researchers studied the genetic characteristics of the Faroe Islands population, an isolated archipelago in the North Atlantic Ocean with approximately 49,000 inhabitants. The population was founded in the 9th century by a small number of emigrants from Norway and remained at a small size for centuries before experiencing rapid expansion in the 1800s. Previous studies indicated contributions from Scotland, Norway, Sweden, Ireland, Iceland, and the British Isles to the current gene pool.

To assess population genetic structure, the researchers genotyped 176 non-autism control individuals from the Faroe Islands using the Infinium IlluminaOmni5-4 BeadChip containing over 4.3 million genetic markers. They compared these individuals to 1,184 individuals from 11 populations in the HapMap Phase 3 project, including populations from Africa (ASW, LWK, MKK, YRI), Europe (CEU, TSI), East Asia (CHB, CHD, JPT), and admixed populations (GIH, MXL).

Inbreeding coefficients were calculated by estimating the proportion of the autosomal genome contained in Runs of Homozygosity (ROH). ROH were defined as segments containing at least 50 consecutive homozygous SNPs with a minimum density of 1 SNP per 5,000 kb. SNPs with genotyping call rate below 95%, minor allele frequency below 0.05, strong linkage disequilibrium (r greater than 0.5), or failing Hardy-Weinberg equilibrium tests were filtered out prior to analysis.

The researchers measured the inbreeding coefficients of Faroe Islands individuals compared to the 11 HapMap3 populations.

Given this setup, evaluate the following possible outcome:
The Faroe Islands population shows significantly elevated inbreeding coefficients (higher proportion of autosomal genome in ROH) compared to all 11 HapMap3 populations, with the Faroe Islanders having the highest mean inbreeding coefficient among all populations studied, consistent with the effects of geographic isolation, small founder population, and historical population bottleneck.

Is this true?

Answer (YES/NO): YES